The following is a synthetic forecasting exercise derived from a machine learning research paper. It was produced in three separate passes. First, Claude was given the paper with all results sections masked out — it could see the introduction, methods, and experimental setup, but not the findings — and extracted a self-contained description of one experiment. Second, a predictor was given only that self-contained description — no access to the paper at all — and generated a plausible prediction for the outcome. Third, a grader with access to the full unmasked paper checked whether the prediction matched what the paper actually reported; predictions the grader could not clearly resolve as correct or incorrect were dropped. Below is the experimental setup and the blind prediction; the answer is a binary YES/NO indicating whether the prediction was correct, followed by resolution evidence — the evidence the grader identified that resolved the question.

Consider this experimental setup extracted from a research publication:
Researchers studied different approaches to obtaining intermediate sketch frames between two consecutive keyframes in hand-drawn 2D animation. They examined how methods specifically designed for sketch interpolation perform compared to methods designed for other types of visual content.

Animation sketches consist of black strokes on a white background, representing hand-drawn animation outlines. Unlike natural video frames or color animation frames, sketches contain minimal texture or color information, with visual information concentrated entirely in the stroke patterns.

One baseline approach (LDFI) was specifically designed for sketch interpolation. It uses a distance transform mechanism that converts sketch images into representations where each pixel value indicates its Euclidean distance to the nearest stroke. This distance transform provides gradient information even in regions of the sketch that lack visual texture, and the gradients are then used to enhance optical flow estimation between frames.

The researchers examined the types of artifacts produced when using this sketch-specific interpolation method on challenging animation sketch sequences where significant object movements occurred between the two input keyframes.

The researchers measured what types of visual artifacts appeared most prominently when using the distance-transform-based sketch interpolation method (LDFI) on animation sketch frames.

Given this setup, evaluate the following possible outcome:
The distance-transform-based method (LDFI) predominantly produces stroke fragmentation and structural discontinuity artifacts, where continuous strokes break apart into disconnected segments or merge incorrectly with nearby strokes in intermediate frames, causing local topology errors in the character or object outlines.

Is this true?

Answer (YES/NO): YES